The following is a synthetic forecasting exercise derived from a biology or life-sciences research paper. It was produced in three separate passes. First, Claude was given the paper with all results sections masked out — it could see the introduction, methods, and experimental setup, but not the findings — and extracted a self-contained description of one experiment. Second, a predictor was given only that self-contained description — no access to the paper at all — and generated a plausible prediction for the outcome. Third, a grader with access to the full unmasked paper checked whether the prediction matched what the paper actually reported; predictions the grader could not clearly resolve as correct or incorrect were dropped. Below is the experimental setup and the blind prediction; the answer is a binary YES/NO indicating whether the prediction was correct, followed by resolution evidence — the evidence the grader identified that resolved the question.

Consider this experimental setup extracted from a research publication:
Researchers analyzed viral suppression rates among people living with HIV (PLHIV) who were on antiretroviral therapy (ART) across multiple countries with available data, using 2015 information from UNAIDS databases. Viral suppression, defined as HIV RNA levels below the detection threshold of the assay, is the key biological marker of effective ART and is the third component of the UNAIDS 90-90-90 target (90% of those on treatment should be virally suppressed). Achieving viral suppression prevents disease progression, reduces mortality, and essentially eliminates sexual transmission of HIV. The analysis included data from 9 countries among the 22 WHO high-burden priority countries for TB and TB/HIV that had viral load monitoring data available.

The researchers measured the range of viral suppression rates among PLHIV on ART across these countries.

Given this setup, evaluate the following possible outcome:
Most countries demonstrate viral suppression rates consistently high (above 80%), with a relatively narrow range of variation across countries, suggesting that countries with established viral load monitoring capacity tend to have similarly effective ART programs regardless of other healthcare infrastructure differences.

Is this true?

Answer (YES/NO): NO